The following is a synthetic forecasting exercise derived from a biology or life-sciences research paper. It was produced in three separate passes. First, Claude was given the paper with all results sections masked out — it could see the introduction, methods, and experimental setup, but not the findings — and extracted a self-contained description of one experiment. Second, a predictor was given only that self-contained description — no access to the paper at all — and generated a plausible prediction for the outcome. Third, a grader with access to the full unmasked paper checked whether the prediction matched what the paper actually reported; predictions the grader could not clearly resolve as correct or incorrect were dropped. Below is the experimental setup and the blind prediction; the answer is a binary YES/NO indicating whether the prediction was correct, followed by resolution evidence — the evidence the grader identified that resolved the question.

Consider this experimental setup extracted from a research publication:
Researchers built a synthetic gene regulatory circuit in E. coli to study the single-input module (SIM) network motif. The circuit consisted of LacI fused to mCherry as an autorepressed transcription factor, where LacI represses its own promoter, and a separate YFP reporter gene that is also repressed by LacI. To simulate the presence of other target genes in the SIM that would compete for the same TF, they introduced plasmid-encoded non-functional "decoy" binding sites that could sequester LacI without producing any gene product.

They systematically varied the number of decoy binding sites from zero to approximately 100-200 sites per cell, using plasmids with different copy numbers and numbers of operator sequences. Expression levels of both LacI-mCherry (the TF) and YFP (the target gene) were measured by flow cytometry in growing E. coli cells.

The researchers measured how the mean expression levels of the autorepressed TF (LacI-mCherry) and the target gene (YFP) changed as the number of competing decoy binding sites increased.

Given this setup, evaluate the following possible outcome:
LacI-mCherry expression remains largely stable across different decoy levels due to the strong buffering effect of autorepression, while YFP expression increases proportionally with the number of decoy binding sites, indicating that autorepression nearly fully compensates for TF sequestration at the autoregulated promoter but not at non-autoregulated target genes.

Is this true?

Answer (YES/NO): NO